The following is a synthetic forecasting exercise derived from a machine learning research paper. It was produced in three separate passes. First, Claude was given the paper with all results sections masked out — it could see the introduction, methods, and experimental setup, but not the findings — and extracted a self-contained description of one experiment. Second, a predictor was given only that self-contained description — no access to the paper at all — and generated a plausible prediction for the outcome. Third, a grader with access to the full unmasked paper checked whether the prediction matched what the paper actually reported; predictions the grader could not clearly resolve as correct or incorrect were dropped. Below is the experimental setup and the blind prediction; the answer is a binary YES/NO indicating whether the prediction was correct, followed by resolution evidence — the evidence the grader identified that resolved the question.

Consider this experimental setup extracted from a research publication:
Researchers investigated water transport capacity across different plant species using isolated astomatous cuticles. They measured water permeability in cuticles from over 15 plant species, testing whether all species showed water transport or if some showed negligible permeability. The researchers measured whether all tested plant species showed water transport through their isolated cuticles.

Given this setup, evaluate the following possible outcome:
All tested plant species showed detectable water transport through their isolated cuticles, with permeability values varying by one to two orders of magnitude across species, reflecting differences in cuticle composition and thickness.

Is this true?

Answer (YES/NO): NO